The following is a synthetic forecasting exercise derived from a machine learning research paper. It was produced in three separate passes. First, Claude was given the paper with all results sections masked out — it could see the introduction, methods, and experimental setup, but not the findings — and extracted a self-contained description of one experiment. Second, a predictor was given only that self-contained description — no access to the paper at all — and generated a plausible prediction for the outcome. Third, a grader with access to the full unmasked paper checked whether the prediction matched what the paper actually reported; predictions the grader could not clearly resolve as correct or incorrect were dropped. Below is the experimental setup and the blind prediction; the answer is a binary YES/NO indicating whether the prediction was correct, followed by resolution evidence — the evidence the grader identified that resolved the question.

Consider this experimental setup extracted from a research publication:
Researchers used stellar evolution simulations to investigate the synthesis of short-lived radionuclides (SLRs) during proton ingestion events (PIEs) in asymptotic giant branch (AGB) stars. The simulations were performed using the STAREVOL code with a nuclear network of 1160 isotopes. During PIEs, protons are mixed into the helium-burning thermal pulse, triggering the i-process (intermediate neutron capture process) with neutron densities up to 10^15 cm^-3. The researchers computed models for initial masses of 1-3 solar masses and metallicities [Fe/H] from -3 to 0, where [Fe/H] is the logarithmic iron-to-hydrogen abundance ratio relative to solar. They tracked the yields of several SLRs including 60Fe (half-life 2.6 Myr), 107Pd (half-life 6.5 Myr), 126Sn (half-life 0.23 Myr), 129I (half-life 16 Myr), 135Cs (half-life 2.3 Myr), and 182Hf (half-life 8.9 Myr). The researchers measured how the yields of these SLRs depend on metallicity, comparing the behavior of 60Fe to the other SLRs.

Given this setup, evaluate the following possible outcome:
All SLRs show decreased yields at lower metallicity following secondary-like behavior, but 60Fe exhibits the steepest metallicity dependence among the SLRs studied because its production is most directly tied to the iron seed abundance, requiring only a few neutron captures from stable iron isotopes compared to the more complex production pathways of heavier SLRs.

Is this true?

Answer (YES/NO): NO